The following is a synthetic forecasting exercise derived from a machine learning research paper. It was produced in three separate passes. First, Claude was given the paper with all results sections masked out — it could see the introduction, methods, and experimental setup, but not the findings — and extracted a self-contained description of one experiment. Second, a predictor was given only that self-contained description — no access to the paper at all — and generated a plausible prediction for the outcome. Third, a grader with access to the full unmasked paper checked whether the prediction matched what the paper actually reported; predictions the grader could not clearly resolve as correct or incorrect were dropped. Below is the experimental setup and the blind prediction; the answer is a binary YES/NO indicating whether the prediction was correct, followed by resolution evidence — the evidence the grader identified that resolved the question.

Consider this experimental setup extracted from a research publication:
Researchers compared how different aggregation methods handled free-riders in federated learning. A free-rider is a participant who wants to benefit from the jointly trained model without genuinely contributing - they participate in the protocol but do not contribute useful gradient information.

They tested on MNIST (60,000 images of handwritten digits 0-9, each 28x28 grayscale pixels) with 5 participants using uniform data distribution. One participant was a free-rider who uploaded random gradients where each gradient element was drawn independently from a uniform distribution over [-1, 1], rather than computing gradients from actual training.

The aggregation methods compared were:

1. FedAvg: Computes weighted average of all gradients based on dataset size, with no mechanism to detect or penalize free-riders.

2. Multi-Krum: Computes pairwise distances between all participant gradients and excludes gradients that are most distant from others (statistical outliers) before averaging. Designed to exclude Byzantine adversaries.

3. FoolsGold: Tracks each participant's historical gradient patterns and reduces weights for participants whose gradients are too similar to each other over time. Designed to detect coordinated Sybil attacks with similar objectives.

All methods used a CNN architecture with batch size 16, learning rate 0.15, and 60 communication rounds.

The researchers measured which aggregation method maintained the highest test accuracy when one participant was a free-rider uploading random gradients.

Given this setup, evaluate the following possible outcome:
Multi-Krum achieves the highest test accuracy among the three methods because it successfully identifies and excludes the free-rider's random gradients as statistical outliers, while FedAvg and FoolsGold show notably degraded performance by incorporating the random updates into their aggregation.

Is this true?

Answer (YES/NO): NO